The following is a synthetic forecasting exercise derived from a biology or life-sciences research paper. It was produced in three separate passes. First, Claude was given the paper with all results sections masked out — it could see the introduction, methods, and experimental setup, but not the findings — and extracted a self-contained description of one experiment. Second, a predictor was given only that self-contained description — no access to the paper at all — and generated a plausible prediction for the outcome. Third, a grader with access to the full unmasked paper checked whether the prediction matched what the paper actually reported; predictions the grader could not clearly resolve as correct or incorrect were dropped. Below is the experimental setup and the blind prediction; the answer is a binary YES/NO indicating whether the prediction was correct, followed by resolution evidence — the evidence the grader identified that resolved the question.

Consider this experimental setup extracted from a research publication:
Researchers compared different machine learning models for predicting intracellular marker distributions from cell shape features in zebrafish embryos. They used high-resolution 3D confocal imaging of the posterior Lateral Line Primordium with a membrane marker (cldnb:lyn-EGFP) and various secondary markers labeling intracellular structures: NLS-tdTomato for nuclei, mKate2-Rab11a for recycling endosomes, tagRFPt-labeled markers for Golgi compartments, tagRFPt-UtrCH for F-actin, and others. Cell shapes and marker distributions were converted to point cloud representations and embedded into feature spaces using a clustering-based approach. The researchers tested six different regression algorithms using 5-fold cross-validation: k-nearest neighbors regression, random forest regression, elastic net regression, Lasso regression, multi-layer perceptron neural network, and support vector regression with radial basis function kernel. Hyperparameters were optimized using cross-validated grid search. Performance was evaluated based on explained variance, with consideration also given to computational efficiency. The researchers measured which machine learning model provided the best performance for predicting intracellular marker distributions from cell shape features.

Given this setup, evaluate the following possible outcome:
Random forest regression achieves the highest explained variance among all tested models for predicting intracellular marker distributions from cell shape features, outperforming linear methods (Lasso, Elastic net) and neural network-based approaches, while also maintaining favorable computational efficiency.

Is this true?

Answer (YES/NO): NO